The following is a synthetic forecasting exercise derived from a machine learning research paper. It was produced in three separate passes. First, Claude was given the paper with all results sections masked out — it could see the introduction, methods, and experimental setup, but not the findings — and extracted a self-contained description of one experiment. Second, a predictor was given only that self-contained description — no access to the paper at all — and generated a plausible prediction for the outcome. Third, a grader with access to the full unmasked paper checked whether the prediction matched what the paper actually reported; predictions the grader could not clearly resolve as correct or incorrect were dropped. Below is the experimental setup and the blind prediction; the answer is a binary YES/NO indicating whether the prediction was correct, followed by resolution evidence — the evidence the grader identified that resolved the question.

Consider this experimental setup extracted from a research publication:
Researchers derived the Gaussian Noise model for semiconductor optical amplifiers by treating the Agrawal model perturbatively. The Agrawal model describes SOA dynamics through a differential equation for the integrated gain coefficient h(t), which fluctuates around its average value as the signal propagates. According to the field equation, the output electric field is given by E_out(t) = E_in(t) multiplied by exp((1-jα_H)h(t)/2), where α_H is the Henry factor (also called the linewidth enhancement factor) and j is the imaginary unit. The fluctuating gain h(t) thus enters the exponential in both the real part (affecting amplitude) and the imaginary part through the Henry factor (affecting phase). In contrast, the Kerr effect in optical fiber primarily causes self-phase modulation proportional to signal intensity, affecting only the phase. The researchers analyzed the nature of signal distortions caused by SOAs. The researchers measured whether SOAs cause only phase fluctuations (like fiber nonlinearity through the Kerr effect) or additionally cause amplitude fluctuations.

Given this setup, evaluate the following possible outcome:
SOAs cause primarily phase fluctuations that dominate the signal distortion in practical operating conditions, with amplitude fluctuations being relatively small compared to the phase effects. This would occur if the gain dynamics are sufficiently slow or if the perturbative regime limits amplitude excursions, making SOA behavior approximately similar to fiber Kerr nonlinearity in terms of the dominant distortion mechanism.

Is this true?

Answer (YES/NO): NO